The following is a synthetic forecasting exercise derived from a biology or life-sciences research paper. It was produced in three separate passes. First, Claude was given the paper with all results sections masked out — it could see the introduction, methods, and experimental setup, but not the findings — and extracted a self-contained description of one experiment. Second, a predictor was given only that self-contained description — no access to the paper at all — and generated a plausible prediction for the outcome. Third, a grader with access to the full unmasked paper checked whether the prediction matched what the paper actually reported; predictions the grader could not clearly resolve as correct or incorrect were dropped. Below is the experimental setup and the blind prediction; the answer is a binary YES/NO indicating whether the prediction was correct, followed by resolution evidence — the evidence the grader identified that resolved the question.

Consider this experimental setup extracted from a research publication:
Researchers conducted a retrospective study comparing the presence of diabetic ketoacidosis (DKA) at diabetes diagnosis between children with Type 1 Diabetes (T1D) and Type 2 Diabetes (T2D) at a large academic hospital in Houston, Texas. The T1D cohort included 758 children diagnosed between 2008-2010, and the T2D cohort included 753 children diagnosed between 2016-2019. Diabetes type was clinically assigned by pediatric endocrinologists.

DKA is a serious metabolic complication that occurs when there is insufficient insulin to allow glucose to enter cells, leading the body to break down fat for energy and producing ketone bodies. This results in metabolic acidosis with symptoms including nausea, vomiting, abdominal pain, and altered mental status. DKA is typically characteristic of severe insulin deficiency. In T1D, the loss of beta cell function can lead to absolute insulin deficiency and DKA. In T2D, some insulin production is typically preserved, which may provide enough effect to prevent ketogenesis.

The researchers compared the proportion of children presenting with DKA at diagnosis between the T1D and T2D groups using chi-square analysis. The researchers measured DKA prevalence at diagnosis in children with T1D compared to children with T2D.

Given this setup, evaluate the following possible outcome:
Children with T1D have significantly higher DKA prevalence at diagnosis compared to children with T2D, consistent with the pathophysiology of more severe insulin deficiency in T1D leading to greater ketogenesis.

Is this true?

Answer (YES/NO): YES